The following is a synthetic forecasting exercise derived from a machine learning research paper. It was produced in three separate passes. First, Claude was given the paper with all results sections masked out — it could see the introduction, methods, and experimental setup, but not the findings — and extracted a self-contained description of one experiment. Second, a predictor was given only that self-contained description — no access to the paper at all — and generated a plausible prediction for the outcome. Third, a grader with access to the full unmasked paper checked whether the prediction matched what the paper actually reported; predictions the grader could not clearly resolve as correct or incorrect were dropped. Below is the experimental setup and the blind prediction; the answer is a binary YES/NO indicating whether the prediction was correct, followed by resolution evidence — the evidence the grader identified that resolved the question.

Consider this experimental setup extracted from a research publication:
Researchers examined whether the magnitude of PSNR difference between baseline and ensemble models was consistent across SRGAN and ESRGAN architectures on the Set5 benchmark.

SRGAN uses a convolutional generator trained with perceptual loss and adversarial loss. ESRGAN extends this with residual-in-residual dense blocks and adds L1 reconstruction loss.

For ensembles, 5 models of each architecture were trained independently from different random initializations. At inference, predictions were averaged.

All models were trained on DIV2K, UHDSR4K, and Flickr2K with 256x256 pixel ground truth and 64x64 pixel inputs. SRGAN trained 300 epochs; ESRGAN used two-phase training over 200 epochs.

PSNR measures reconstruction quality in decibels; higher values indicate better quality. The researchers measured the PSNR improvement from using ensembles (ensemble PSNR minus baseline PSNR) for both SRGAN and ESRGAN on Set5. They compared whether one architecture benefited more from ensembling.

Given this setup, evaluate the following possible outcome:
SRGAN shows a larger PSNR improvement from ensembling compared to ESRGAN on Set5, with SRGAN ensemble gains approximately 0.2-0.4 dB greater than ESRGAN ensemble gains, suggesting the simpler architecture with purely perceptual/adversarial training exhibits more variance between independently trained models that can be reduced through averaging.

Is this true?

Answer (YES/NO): NO